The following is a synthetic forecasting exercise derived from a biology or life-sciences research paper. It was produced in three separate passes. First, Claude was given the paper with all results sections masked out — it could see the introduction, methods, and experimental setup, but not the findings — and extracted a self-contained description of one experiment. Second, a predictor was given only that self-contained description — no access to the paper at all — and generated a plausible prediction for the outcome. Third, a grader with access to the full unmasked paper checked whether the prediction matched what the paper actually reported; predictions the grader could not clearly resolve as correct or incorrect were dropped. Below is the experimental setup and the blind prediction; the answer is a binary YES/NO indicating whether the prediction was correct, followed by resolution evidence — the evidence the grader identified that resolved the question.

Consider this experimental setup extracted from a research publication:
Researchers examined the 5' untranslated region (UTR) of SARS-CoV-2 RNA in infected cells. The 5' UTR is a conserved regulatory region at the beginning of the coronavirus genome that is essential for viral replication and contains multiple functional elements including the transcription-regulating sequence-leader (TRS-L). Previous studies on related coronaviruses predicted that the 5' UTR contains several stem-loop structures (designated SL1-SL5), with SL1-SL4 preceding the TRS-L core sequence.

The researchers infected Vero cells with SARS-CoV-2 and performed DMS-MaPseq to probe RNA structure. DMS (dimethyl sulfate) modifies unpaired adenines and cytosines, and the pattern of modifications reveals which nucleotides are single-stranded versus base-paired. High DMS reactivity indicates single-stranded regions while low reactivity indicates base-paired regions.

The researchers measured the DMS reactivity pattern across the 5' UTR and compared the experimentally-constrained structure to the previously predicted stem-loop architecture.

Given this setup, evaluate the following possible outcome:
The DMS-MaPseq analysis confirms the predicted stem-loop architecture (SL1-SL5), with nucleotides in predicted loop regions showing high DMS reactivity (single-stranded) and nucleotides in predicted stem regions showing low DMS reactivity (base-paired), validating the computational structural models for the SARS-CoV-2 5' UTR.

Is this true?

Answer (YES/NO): YES